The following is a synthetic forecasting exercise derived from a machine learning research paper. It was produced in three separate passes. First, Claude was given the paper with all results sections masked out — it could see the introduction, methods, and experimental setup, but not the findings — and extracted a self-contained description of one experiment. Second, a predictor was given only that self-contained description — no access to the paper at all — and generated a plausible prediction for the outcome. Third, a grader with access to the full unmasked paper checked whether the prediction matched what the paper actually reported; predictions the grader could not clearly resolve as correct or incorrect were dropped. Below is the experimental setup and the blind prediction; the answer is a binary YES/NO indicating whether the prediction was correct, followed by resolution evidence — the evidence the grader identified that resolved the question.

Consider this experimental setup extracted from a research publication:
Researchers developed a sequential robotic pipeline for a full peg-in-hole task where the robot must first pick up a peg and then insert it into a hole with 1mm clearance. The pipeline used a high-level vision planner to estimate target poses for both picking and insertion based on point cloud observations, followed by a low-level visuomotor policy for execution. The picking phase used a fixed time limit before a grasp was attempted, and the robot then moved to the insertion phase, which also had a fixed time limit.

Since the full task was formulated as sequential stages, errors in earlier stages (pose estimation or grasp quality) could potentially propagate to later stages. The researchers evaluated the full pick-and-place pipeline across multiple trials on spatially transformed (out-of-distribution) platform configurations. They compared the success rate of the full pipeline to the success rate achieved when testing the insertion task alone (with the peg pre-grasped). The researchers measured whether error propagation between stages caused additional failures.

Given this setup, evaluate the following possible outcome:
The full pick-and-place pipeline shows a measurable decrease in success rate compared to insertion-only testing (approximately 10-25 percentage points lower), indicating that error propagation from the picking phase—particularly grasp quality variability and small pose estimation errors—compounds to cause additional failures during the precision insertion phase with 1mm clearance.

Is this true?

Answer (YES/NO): NO